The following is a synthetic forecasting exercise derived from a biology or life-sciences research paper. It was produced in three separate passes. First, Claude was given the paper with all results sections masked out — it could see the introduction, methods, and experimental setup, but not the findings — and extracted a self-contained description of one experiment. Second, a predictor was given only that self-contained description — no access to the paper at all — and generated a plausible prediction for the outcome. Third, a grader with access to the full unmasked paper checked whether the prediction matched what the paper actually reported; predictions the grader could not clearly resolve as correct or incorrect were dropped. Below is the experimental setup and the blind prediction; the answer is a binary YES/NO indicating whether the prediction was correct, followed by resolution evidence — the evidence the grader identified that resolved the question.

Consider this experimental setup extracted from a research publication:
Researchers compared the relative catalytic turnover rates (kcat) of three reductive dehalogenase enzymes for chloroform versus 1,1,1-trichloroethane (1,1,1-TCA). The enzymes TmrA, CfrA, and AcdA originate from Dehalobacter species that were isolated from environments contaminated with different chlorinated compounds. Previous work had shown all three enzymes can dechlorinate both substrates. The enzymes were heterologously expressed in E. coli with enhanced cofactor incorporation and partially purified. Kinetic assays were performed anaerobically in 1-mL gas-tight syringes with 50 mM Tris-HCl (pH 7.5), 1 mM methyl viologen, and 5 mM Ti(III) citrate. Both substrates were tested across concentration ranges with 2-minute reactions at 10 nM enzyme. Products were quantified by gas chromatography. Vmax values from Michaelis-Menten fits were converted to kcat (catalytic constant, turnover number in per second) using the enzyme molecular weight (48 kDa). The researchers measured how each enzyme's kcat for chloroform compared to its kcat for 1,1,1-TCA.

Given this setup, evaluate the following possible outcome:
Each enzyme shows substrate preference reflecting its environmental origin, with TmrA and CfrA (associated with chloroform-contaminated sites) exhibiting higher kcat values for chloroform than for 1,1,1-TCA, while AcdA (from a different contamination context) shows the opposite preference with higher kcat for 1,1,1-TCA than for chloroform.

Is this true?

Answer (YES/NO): NO